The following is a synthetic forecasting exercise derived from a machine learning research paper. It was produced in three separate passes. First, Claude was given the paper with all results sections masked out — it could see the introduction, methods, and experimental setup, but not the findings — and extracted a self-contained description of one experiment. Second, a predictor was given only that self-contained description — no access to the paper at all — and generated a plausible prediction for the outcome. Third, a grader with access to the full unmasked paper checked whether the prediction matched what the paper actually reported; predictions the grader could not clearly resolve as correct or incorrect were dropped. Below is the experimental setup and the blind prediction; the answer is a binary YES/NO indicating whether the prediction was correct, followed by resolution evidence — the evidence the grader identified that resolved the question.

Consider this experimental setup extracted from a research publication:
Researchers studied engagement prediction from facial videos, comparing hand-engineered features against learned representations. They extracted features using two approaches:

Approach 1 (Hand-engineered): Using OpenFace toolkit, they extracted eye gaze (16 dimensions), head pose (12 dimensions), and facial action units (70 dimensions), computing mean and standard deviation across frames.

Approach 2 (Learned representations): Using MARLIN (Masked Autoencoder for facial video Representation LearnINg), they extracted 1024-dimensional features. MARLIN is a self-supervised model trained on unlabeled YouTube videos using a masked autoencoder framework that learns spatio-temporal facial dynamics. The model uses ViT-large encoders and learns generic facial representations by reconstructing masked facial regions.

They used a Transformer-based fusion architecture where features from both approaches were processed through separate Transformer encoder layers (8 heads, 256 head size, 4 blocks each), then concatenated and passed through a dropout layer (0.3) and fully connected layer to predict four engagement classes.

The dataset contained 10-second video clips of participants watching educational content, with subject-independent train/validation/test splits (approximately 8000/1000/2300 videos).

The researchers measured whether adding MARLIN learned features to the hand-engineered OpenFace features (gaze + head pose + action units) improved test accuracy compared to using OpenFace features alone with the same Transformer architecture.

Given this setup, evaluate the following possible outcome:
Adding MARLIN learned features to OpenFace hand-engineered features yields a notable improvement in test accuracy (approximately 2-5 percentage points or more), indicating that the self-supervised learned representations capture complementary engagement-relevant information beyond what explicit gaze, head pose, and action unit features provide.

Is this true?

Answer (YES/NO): NO